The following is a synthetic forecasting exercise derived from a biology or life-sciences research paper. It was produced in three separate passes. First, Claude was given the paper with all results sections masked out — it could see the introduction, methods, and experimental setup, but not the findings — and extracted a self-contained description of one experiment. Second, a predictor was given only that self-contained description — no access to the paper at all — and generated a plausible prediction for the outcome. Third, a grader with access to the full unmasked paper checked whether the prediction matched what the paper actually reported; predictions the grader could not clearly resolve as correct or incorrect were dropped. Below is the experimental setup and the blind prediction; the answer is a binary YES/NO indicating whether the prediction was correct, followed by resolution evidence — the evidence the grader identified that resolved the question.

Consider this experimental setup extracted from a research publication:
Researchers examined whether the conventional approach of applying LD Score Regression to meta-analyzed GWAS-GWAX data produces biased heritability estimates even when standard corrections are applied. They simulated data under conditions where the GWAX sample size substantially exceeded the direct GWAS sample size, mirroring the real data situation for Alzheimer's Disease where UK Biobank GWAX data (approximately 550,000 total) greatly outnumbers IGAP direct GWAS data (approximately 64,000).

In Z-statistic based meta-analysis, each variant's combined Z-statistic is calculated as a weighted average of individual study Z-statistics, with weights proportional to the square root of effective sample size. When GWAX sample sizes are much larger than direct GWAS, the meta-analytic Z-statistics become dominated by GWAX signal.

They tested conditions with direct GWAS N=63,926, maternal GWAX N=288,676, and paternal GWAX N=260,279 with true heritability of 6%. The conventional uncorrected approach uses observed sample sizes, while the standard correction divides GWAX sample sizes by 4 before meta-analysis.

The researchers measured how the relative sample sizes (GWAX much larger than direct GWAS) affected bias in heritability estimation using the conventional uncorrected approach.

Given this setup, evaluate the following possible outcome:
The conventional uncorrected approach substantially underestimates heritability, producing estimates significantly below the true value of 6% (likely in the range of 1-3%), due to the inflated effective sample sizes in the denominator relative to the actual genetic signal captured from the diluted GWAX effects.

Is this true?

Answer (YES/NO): YES